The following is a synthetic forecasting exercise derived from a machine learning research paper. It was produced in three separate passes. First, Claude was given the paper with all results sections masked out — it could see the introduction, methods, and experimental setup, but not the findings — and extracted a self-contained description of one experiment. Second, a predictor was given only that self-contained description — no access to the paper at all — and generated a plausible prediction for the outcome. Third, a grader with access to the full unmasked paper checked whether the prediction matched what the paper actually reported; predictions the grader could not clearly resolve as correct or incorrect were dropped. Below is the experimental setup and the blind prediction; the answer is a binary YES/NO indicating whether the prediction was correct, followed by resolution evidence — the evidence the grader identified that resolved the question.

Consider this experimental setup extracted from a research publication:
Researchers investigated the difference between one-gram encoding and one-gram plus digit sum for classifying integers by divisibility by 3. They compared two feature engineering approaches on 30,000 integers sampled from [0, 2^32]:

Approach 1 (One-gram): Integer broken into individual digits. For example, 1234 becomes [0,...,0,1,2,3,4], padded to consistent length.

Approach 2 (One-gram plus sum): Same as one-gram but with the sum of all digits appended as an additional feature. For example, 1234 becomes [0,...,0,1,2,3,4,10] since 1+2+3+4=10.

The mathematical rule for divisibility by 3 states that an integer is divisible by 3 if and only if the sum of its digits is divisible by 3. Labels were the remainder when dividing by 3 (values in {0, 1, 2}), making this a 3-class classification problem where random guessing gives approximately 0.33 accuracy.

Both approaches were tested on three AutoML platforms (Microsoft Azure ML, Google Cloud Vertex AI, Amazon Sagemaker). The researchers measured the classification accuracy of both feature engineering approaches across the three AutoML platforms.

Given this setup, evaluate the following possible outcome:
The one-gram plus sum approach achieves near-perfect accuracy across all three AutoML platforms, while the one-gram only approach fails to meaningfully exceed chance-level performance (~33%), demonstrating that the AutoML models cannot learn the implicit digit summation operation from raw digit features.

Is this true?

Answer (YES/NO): YES